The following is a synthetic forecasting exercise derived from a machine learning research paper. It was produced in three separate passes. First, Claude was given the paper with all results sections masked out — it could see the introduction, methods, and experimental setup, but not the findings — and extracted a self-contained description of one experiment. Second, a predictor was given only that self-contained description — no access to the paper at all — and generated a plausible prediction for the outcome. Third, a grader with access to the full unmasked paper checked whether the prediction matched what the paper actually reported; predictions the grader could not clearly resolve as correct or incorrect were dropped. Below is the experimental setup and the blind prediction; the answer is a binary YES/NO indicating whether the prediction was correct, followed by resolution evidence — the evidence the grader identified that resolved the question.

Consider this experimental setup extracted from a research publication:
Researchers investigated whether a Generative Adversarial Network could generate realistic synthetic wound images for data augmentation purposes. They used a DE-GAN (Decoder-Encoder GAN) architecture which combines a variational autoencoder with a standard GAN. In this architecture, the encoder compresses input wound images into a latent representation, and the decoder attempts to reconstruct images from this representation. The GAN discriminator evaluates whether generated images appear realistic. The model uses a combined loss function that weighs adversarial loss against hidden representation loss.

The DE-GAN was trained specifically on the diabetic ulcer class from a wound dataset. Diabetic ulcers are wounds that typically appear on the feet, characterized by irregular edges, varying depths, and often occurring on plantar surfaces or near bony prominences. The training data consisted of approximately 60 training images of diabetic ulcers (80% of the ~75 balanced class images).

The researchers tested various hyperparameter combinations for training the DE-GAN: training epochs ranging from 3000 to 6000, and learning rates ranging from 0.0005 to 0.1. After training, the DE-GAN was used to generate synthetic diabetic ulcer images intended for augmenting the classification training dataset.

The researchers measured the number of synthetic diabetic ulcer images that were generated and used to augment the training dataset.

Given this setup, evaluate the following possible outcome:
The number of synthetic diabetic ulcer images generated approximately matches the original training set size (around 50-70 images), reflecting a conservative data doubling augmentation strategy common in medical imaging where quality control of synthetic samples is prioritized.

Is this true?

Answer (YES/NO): NO